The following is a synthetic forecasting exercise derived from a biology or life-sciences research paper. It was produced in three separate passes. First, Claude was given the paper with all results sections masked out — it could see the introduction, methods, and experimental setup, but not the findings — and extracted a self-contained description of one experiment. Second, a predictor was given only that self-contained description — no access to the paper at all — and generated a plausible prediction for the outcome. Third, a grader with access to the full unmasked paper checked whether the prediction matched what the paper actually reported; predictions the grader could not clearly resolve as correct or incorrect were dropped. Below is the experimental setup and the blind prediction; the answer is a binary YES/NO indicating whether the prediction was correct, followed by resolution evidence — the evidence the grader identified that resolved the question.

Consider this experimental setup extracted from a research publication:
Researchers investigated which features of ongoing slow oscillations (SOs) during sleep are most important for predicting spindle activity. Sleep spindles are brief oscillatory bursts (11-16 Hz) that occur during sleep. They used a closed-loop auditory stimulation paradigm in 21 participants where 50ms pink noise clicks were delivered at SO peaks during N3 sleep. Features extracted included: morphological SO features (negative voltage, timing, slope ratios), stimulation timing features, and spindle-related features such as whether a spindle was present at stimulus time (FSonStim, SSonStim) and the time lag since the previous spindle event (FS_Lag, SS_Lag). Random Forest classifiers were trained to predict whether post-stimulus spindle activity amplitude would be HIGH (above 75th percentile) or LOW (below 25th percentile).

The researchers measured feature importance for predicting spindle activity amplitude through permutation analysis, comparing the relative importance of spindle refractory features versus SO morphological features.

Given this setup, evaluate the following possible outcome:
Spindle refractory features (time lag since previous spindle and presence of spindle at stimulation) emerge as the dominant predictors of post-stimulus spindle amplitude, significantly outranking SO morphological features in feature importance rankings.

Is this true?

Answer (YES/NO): NO